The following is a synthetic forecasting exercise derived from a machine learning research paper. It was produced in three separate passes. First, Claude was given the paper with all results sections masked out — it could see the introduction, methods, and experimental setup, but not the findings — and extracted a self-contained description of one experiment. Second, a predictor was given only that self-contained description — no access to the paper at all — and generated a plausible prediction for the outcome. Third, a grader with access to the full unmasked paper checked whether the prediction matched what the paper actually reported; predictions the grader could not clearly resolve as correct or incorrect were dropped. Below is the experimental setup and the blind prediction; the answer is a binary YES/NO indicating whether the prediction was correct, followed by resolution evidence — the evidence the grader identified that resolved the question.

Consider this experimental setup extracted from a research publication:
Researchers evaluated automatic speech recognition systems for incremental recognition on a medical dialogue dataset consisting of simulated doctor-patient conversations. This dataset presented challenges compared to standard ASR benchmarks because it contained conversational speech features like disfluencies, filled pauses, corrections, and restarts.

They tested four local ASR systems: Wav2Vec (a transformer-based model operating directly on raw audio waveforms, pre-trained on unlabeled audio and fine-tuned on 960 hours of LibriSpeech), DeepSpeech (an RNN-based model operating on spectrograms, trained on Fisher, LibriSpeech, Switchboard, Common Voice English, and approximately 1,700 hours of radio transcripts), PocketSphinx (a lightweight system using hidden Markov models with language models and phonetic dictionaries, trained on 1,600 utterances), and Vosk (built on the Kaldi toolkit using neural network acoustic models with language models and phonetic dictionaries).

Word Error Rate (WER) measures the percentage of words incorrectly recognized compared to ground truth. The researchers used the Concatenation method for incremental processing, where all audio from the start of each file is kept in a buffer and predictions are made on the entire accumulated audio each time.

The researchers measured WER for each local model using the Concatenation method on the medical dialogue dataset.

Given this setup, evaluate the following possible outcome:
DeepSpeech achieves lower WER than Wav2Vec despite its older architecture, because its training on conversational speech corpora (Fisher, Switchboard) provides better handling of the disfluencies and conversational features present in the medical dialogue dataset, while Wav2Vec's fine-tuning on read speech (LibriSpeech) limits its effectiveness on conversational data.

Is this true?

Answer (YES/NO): YES